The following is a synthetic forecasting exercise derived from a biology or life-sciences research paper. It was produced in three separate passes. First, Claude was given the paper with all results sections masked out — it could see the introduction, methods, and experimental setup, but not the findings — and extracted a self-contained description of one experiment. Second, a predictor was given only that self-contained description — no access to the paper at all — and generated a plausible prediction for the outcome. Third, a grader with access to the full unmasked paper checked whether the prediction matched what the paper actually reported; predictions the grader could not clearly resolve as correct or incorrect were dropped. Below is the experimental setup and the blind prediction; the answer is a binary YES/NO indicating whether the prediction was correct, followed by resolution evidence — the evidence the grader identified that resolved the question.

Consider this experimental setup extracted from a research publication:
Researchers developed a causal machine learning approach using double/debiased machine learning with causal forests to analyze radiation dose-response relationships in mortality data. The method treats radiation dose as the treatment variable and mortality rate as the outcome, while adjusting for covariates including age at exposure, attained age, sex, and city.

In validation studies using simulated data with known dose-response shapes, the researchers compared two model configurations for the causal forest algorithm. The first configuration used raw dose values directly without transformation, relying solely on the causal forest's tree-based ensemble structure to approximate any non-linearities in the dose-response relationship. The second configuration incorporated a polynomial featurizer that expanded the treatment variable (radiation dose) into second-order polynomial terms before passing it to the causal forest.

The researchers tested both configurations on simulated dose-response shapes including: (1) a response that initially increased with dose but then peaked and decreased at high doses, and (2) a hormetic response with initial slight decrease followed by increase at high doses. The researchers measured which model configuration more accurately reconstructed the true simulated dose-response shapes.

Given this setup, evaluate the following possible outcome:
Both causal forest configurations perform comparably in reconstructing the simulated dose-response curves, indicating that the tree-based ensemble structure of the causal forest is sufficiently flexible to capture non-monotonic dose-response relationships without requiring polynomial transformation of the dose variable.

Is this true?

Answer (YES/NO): NO